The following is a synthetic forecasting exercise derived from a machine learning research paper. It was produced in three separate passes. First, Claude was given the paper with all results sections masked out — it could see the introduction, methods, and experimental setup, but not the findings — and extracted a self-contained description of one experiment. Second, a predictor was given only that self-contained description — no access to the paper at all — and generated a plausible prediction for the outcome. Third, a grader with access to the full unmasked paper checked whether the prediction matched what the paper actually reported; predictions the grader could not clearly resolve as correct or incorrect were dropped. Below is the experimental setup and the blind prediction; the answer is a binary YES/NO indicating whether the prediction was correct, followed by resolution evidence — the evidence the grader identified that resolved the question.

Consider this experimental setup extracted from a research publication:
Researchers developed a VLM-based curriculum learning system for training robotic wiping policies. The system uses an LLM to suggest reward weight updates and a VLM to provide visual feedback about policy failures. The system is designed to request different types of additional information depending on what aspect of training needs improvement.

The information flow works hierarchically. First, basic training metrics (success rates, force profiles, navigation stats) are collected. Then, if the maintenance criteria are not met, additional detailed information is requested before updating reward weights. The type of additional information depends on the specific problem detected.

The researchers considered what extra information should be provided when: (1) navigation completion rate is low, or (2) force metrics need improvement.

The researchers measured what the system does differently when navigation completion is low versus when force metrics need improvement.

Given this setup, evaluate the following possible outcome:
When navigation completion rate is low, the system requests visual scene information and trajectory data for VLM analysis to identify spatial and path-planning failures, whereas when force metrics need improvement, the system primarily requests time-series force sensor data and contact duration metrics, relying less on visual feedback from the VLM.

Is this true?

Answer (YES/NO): NO